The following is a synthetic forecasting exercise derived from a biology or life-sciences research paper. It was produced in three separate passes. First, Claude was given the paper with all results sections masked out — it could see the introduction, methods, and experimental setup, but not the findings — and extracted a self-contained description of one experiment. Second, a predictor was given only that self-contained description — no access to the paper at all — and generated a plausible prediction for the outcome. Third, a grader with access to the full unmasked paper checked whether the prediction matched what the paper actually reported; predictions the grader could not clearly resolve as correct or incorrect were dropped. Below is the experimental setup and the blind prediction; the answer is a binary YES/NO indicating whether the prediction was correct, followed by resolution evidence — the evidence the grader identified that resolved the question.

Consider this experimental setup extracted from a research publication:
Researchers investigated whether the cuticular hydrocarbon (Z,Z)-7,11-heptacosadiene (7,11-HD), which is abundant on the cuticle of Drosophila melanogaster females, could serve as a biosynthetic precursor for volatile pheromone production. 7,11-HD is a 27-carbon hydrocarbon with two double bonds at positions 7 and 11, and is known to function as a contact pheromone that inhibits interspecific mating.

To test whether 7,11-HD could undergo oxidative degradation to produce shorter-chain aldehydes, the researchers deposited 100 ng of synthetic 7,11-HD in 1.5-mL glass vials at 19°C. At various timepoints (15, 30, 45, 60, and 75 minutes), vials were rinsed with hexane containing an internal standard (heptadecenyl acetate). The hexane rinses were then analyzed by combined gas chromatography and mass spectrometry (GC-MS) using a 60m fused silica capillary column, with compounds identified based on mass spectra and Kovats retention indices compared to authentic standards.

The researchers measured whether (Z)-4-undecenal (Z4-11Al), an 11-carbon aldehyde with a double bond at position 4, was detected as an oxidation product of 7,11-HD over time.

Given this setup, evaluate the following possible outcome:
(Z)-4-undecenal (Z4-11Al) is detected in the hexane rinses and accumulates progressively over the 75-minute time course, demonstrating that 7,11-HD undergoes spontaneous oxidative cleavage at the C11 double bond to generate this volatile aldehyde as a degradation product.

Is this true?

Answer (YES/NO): NO